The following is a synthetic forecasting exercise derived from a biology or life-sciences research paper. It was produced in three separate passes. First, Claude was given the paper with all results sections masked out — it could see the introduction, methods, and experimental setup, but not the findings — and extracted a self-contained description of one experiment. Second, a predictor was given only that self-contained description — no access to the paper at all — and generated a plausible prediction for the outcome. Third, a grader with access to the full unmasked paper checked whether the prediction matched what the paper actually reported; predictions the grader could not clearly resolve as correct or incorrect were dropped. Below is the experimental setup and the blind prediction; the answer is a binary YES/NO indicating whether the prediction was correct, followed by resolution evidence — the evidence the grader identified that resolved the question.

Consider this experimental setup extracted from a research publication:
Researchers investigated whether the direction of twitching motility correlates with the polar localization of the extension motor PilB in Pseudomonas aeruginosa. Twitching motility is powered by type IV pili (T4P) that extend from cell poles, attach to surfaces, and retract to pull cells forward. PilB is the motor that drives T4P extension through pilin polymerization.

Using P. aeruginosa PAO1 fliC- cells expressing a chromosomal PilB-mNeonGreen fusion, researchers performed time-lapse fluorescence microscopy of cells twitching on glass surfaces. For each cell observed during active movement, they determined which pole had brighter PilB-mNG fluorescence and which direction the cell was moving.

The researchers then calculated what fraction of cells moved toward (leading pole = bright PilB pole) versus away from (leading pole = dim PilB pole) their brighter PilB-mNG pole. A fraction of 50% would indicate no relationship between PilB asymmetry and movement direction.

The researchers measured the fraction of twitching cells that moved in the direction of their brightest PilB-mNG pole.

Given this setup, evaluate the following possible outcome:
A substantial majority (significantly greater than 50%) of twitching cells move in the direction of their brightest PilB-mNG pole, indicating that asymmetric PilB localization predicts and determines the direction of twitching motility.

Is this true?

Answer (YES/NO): YES